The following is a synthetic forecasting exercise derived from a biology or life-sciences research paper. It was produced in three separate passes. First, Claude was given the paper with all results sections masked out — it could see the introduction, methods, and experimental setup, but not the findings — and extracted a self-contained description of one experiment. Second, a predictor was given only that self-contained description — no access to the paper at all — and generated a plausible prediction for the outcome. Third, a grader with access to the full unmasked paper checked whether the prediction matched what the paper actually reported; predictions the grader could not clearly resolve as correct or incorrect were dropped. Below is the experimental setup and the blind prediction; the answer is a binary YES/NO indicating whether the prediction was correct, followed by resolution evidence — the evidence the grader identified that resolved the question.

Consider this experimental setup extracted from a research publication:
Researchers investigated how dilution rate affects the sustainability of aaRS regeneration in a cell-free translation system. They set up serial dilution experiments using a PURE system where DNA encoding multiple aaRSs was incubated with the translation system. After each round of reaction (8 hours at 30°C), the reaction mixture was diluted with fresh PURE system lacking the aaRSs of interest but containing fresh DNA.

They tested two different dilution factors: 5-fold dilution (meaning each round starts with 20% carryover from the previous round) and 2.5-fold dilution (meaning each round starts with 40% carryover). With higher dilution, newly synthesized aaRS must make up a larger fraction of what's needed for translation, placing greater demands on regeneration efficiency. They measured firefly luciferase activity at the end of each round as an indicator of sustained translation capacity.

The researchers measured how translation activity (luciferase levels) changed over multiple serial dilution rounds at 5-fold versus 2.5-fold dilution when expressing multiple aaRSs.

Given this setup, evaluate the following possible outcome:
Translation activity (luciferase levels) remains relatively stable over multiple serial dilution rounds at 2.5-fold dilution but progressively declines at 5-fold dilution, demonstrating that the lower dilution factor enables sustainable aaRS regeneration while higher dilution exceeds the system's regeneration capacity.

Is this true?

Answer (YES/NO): YES